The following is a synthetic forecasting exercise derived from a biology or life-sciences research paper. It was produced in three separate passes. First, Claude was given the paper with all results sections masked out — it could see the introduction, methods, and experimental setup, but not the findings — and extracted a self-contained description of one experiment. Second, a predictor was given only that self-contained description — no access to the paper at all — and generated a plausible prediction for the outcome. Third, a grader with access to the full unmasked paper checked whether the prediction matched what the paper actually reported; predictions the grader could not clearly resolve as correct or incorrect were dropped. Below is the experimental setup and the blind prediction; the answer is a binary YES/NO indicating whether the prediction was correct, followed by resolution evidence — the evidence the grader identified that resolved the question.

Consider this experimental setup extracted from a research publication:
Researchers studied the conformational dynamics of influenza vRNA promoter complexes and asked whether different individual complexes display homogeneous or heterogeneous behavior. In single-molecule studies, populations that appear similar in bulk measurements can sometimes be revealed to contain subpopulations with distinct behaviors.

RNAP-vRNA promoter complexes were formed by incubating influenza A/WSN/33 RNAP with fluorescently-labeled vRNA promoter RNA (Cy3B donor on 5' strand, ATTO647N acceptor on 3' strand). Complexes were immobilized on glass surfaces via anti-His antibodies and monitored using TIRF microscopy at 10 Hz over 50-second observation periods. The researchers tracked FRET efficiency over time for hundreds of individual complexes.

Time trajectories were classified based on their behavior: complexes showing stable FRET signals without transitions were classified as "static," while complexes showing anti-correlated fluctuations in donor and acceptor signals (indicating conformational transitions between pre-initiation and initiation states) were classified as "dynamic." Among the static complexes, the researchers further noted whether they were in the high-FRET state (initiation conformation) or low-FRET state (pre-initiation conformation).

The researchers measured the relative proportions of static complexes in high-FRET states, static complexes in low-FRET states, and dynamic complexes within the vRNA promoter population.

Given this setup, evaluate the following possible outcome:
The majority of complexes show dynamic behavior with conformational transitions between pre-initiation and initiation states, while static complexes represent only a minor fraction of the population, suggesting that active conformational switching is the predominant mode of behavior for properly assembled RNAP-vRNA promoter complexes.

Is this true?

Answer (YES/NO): YES